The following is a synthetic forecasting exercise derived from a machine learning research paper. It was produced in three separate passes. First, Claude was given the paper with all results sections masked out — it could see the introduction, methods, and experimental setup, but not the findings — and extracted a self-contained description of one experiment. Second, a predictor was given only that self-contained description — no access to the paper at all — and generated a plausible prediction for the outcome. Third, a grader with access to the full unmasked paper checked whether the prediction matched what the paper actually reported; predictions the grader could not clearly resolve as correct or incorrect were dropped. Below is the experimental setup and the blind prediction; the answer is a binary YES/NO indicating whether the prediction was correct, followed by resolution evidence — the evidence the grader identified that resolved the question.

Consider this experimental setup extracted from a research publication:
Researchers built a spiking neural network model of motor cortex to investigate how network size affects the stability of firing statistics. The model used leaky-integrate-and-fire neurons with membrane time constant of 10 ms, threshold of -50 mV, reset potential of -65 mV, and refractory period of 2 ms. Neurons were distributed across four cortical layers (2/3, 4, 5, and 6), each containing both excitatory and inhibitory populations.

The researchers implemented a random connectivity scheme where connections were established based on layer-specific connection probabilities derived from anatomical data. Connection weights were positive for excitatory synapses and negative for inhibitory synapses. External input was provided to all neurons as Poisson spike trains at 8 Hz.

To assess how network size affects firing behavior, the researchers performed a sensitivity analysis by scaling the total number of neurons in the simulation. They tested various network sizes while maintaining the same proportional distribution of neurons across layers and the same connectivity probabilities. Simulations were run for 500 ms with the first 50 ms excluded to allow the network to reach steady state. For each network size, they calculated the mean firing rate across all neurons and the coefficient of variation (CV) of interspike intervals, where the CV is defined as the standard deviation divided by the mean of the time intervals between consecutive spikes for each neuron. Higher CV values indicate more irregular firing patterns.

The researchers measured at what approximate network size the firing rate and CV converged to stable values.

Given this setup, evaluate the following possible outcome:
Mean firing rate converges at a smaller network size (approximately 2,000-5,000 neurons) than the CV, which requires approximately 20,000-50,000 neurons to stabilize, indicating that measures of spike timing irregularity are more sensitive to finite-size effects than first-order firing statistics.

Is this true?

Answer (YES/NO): NO